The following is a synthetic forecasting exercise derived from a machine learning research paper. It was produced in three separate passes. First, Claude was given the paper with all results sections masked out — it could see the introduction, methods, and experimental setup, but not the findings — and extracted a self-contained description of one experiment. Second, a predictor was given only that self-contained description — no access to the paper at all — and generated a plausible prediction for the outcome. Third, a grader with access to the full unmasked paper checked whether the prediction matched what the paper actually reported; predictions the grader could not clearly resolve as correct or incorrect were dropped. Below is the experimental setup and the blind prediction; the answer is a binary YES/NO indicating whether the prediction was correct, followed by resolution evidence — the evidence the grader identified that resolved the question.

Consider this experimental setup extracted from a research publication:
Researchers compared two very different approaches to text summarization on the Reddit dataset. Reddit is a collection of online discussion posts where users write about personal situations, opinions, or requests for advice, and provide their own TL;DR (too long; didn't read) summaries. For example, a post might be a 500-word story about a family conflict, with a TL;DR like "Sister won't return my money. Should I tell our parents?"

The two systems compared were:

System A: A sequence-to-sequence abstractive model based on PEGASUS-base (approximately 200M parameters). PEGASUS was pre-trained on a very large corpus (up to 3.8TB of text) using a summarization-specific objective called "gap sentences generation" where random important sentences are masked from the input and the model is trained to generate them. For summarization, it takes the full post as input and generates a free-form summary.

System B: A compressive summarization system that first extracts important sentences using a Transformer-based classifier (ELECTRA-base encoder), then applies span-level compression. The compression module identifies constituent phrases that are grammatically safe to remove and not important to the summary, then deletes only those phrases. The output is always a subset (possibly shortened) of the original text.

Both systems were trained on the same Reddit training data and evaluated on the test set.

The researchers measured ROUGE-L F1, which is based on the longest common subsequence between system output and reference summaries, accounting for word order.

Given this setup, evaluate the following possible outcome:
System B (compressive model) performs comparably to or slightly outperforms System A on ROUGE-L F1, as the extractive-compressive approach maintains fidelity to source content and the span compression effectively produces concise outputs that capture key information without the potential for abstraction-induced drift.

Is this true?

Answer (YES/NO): NO